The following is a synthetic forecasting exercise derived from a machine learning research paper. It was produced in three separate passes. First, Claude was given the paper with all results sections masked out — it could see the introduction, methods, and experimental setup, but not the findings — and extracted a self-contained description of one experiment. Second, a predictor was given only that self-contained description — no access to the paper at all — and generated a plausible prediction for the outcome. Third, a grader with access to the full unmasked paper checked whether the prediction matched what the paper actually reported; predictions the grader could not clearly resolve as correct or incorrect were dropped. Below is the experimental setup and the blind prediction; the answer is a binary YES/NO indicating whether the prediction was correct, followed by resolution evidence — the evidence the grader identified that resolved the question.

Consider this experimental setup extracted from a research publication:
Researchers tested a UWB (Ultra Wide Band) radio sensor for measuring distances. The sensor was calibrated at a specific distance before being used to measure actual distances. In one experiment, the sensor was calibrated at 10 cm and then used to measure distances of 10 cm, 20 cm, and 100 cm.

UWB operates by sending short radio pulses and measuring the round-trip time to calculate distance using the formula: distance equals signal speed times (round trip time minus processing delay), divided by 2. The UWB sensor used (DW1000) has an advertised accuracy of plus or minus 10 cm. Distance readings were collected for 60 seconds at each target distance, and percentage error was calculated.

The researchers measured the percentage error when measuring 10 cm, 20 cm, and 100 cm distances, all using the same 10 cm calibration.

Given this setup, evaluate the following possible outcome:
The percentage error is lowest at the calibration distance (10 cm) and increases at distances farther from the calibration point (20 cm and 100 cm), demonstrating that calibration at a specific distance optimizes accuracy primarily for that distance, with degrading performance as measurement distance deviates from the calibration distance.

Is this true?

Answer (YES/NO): YES